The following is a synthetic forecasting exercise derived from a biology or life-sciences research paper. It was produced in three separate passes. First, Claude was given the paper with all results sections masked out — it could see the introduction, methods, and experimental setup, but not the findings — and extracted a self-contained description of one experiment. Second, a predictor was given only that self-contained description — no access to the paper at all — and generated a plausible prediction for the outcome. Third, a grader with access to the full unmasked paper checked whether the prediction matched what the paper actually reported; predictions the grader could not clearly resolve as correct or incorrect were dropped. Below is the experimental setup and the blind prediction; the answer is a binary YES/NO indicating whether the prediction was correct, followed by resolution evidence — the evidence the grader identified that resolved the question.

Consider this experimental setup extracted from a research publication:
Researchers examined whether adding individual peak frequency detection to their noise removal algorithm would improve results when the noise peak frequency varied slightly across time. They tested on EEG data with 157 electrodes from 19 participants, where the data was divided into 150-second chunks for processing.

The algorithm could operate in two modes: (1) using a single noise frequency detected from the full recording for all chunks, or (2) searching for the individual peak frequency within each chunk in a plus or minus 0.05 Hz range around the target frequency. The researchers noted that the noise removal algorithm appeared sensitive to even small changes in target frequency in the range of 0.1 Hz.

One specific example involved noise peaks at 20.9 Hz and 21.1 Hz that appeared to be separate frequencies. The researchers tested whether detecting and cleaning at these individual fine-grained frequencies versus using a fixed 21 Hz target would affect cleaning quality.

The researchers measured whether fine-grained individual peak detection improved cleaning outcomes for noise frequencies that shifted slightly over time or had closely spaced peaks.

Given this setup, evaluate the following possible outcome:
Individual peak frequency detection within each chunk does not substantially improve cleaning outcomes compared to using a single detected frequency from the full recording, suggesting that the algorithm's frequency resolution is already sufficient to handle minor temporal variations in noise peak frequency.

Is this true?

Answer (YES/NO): NO